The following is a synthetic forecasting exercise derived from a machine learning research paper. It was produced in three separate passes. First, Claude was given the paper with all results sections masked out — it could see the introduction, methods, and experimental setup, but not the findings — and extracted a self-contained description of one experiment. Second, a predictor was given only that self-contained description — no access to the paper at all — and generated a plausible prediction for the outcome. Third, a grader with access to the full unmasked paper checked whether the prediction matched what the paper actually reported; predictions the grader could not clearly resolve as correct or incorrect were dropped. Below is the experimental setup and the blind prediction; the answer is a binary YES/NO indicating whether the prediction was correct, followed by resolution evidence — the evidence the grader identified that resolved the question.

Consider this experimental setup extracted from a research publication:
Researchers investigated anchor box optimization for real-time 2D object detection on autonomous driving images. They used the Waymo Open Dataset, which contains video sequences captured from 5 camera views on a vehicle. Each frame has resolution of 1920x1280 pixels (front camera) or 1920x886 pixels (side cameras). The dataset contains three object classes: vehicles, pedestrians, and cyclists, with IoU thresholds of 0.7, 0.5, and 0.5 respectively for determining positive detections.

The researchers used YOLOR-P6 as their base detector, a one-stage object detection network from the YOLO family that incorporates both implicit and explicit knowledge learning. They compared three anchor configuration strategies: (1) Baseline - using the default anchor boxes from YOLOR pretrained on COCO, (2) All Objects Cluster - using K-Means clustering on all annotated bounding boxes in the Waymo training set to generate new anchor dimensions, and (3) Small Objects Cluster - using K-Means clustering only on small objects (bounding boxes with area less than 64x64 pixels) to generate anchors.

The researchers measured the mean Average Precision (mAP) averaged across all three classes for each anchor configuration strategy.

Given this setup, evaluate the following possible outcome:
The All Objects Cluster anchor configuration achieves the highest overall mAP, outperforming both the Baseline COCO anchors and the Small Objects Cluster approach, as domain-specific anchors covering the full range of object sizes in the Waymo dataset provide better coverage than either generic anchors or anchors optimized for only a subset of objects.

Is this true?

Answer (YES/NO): NO